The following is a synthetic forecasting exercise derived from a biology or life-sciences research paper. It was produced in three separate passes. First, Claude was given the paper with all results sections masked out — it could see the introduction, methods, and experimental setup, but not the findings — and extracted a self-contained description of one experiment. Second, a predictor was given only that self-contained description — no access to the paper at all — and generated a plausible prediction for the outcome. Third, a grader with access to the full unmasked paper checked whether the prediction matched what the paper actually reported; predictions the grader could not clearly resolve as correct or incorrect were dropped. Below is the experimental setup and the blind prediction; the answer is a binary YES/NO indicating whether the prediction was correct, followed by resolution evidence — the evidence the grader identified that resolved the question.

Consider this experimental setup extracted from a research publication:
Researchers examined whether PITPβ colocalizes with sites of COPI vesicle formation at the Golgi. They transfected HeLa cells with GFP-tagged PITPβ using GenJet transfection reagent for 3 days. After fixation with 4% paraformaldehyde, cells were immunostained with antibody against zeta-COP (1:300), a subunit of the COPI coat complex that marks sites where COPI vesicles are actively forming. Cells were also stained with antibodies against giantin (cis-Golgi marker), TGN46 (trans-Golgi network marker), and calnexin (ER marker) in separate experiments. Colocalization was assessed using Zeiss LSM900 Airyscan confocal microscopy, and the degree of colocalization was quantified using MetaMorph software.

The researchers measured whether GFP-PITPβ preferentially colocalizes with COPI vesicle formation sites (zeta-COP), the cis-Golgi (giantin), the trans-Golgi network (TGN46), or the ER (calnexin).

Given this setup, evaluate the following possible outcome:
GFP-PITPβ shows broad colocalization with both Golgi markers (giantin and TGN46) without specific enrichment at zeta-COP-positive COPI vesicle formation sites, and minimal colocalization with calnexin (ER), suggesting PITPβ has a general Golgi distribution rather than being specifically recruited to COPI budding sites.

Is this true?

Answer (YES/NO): NO